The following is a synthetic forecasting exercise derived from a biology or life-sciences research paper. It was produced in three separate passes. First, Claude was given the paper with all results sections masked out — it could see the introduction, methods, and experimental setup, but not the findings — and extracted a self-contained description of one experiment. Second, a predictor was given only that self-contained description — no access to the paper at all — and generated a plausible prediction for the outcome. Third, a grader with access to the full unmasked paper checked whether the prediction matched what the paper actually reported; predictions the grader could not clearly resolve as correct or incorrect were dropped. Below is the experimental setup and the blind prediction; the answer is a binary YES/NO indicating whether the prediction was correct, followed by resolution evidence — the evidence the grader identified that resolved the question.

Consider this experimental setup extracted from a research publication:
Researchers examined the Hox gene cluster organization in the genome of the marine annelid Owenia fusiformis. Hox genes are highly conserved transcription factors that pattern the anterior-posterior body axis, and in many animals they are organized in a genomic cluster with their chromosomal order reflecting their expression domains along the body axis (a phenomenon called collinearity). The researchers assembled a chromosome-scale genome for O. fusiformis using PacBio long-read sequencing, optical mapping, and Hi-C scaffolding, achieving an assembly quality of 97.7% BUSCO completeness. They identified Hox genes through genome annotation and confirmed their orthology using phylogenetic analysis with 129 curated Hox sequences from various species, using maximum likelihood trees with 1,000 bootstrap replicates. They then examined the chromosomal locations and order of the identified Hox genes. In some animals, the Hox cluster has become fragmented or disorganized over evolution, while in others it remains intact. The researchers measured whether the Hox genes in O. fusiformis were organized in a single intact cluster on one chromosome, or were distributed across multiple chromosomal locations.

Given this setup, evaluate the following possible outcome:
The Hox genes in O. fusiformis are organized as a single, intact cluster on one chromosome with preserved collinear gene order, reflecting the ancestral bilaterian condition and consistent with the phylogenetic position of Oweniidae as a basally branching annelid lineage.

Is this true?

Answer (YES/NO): YES